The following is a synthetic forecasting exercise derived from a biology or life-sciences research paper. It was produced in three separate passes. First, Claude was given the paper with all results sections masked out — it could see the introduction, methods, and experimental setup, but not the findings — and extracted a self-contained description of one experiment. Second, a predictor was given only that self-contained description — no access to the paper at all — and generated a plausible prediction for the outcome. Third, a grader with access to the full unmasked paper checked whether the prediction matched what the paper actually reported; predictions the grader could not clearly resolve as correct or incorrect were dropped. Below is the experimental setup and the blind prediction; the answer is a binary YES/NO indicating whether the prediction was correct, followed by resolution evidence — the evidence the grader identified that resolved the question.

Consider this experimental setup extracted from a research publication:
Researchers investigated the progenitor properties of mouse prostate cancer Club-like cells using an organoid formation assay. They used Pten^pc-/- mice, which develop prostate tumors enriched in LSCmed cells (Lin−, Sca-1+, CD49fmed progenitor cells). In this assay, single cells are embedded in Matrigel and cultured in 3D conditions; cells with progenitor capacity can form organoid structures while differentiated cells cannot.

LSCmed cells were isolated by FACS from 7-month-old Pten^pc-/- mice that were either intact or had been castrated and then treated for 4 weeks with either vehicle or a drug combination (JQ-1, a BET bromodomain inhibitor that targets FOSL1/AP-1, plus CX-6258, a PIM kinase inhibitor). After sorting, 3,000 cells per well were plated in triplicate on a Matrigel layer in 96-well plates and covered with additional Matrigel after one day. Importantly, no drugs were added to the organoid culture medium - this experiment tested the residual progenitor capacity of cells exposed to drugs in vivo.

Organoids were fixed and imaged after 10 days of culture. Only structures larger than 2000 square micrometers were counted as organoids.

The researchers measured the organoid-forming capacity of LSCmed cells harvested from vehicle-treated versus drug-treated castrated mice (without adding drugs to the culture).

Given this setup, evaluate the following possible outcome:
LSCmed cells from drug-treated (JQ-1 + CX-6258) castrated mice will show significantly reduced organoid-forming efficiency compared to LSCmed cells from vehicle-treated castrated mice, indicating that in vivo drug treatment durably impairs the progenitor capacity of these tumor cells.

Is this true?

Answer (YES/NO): YES